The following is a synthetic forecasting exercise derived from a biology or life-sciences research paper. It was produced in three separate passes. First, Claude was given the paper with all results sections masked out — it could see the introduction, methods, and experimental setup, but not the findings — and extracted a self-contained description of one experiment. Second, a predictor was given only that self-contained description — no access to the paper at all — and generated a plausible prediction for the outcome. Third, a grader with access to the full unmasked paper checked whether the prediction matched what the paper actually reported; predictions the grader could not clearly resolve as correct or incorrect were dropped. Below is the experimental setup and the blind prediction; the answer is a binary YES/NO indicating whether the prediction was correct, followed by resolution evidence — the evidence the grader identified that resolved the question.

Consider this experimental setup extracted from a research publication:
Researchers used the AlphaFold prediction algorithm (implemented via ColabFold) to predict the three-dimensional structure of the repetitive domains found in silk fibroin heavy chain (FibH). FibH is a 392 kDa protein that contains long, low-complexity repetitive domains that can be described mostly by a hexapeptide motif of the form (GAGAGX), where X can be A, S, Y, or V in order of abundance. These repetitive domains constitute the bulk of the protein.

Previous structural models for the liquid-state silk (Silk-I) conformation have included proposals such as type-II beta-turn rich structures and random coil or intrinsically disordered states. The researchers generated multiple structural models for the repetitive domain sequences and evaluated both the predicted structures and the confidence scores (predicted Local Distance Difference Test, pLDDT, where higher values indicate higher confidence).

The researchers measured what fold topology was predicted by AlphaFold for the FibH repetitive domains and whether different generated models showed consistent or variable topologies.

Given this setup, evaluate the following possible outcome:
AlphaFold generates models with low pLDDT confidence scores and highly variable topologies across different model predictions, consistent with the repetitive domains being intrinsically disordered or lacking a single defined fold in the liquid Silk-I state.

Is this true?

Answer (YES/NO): NO